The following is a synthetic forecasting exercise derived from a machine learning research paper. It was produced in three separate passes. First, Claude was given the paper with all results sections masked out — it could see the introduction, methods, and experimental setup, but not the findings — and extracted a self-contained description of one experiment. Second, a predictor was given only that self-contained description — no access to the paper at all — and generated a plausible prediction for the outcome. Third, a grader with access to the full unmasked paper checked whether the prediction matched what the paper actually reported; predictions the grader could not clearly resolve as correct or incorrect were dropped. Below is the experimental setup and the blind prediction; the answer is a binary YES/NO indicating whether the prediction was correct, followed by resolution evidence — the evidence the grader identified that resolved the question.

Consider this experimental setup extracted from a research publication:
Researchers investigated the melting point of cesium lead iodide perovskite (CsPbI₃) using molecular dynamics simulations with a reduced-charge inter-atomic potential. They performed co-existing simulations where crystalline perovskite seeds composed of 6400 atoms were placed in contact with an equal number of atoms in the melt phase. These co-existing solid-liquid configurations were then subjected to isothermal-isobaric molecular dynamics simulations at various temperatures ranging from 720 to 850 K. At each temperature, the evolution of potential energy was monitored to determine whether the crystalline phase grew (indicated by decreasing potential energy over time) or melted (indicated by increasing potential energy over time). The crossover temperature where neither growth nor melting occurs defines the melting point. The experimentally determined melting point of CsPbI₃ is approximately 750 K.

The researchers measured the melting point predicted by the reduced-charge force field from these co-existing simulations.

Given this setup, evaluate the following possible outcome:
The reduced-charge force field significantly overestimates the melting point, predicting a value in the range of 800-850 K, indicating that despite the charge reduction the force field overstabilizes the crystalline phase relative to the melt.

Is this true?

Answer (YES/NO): YES